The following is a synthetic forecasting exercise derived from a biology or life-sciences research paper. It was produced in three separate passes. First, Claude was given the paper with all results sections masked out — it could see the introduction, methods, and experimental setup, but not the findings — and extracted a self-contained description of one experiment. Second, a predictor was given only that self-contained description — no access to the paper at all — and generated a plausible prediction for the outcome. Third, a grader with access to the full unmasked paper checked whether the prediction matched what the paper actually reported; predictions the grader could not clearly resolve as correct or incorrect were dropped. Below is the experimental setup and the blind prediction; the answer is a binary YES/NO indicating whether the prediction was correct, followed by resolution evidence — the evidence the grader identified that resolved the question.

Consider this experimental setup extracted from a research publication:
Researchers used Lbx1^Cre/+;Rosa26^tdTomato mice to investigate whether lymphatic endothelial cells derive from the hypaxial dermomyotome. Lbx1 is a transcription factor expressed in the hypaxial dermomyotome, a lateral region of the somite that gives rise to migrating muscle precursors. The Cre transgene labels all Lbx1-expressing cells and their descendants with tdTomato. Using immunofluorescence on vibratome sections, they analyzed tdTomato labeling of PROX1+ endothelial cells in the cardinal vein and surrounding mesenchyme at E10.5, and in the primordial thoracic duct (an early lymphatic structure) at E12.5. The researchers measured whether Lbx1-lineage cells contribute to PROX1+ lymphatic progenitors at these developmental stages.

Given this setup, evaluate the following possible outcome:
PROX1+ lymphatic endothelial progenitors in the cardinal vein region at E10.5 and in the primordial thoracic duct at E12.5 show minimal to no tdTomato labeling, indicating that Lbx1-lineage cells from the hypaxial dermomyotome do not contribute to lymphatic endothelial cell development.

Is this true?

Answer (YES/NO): NO